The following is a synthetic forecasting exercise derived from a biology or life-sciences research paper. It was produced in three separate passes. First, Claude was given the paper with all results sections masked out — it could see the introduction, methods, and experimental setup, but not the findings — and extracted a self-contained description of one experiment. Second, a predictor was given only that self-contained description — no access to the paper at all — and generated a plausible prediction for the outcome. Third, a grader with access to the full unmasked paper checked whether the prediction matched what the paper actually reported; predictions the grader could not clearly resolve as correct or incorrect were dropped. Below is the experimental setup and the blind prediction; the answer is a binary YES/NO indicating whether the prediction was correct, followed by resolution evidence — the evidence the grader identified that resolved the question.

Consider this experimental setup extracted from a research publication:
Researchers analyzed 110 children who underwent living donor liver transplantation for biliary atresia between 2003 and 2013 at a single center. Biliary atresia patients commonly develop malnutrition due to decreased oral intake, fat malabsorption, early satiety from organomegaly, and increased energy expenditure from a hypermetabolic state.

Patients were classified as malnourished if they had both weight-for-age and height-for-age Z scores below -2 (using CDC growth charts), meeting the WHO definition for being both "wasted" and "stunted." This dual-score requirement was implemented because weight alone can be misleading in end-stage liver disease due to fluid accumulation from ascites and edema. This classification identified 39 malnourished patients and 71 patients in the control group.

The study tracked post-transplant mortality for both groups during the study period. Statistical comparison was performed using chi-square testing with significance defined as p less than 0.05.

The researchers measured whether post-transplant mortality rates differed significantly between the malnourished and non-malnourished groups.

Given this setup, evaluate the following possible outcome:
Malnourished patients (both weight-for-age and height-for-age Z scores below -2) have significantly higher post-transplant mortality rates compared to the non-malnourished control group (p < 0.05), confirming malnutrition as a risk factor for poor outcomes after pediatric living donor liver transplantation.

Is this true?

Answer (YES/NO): NO